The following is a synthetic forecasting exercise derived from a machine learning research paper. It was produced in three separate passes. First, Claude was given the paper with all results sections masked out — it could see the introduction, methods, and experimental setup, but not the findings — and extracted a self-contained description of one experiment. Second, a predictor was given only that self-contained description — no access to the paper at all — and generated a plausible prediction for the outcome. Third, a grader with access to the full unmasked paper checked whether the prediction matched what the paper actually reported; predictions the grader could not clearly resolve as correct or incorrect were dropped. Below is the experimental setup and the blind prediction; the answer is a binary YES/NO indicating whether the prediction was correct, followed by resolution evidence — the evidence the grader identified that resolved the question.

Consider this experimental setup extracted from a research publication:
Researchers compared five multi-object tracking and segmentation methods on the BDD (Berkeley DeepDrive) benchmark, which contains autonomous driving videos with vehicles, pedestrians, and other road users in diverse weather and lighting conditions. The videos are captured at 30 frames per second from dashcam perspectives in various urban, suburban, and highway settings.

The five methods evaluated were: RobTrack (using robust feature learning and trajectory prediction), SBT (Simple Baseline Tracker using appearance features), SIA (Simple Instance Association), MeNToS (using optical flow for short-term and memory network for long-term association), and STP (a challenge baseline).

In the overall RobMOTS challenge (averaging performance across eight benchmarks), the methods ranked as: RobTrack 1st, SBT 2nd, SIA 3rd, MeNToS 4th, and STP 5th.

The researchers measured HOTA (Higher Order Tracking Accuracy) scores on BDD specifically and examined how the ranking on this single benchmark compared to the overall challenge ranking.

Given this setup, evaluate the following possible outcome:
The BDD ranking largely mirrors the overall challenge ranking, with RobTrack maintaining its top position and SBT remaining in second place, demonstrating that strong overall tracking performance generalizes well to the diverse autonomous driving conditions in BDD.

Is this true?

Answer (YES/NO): NO